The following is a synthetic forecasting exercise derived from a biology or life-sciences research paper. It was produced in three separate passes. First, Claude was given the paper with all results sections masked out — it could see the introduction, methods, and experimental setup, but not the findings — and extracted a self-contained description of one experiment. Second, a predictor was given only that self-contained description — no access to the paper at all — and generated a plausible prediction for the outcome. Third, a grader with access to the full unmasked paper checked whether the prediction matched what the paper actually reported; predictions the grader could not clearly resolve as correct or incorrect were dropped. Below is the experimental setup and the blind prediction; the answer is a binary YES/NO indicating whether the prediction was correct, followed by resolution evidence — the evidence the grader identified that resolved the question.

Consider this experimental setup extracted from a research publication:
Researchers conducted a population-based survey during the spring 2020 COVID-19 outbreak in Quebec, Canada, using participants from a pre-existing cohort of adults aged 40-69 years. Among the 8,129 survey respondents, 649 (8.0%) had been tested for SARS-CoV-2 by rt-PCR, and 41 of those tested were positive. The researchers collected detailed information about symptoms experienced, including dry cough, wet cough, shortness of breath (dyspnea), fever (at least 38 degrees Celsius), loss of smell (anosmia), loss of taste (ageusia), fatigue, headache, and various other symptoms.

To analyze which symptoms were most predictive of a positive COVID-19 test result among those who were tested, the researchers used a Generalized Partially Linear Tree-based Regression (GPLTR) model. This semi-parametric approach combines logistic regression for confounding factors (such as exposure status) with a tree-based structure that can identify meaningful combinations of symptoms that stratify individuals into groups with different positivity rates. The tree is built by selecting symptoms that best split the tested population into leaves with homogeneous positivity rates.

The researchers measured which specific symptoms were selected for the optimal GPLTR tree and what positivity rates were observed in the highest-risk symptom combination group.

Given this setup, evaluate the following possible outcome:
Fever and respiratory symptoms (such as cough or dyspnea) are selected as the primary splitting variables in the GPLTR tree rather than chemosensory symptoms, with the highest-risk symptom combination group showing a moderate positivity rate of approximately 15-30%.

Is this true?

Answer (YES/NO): NO